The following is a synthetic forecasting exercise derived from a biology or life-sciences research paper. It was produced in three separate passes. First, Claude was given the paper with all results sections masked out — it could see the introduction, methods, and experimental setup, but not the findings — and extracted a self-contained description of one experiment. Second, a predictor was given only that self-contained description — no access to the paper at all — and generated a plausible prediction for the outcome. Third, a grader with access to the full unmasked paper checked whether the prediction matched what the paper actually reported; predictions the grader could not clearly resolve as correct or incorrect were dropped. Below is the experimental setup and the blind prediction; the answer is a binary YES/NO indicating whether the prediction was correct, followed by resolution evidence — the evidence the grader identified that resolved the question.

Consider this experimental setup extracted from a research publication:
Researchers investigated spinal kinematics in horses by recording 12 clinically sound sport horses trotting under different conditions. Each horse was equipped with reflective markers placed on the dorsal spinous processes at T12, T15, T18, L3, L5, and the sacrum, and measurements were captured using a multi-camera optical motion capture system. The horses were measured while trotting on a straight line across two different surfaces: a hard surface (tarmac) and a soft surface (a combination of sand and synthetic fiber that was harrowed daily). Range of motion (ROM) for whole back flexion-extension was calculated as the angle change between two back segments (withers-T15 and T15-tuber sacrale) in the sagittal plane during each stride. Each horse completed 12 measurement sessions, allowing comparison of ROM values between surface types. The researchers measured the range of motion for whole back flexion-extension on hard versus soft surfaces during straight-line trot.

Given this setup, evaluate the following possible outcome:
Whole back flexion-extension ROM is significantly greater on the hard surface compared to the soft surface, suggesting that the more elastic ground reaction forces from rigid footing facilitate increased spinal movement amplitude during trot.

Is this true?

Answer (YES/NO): NO